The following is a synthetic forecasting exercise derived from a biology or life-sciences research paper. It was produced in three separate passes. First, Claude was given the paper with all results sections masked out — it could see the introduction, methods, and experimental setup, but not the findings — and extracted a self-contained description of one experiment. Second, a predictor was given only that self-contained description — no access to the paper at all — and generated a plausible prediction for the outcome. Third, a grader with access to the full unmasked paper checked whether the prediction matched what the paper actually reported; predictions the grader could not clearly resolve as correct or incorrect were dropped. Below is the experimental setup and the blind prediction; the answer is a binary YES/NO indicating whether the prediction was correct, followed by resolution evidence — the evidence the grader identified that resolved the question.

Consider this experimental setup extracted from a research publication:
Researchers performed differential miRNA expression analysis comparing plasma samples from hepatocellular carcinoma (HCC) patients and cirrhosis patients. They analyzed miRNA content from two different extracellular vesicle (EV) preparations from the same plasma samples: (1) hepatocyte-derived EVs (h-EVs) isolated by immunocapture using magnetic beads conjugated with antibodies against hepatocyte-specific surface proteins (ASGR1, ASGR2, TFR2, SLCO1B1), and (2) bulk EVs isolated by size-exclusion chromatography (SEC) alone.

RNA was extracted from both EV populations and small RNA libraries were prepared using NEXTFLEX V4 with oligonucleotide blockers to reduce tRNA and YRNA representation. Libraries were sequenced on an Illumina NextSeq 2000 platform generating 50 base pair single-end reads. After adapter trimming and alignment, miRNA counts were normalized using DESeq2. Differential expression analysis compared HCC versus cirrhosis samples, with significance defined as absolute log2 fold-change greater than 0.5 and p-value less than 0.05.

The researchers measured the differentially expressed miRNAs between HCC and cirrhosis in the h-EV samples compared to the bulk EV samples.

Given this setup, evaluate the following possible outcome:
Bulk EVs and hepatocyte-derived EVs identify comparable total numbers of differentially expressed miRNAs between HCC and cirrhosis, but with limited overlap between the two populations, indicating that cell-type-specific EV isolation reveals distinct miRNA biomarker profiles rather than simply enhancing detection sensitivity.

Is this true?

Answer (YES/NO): NO